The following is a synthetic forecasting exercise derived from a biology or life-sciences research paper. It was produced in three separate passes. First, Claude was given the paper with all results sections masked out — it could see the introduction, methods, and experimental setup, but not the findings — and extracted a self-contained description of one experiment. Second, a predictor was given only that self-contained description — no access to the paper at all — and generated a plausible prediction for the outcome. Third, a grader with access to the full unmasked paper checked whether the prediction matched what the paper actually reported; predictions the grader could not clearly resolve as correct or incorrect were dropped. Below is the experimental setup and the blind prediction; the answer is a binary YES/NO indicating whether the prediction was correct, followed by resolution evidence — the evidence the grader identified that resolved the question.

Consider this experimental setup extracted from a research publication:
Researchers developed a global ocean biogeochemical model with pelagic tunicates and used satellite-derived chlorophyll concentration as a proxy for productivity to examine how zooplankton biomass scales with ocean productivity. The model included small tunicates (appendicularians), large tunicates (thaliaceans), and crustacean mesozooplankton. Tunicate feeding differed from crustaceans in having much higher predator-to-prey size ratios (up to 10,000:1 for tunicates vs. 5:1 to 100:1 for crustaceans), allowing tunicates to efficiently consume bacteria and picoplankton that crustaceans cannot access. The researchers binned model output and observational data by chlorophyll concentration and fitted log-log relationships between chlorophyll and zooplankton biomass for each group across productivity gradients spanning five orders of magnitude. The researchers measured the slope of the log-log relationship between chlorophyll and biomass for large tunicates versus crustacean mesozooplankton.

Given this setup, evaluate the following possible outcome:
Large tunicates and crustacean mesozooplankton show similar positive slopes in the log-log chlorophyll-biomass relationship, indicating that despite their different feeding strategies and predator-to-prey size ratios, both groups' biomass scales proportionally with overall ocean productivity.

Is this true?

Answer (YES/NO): NO